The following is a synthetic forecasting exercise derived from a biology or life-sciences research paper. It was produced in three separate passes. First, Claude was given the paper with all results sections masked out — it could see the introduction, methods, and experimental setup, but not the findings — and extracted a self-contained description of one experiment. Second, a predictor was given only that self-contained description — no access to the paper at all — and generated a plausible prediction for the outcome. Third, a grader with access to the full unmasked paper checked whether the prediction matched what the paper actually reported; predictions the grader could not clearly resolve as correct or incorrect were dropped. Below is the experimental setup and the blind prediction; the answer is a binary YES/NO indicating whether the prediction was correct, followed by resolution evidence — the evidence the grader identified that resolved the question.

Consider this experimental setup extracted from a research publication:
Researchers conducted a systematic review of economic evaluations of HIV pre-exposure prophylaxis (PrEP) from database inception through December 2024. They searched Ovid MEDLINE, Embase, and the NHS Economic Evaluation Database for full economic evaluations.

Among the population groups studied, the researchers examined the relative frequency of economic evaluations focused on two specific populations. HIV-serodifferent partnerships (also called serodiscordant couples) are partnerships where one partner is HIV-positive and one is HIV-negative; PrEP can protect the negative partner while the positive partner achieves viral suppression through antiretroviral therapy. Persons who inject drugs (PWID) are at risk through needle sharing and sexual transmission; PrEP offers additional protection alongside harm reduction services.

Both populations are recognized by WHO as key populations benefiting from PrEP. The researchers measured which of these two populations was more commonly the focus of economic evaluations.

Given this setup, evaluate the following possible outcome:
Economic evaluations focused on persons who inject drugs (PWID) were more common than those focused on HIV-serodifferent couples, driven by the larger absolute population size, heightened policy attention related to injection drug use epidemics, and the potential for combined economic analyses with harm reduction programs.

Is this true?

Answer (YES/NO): NO